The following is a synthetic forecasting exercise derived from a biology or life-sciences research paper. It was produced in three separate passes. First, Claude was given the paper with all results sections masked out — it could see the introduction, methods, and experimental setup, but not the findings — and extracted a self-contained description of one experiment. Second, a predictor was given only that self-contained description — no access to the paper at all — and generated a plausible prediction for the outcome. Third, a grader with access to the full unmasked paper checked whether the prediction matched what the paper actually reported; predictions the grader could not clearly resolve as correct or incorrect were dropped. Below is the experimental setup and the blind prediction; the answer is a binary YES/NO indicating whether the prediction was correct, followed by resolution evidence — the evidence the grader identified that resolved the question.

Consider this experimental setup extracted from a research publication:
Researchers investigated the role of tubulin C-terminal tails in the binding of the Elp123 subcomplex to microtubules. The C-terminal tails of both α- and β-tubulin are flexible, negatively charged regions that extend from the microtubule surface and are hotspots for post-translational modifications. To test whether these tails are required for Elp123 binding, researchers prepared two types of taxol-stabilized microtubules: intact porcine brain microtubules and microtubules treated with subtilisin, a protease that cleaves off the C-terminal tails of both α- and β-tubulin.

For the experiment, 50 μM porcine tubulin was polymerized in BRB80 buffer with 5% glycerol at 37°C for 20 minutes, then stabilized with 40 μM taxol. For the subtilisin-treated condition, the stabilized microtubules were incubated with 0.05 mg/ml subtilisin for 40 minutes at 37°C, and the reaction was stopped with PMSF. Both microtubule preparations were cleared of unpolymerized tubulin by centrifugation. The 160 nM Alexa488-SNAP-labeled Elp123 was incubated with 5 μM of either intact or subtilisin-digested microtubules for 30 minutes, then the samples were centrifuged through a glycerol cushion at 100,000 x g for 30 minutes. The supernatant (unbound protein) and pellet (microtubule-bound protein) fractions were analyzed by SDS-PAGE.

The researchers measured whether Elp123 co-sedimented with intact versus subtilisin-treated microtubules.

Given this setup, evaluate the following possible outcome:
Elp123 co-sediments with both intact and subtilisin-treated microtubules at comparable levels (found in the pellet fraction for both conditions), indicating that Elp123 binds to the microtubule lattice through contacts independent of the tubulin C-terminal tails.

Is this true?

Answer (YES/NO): YES